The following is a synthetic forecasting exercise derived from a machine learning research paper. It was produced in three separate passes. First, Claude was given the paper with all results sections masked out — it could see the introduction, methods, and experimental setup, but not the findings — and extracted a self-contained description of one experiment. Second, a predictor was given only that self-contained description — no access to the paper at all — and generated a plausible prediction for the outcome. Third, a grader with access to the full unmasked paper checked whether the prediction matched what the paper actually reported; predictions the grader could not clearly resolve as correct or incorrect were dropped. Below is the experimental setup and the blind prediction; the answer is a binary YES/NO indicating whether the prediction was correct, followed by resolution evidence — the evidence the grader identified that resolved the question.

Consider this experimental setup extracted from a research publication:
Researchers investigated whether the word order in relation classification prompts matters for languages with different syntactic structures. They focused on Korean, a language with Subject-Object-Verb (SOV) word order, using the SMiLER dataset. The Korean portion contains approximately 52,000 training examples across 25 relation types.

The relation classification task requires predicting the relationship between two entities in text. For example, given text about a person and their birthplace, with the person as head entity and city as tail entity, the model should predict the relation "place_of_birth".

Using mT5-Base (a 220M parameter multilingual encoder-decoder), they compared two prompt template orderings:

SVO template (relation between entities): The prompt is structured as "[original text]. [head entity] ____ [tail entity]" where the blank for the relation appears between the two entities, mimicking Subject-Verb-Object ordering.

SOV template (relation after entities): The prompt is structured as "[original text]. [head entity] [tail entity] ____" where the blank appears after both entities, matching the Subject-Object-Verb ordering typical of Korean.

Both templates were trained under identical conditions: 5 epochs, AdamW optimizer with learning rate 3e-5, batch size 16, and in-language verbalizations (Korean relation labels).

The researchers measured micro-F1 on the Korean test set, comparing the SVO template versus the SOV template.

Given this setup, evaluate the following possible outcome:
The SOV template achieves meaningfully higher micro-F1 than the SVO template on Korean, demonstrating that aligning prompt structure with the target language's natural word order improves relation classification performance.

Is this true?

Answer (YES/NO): NO